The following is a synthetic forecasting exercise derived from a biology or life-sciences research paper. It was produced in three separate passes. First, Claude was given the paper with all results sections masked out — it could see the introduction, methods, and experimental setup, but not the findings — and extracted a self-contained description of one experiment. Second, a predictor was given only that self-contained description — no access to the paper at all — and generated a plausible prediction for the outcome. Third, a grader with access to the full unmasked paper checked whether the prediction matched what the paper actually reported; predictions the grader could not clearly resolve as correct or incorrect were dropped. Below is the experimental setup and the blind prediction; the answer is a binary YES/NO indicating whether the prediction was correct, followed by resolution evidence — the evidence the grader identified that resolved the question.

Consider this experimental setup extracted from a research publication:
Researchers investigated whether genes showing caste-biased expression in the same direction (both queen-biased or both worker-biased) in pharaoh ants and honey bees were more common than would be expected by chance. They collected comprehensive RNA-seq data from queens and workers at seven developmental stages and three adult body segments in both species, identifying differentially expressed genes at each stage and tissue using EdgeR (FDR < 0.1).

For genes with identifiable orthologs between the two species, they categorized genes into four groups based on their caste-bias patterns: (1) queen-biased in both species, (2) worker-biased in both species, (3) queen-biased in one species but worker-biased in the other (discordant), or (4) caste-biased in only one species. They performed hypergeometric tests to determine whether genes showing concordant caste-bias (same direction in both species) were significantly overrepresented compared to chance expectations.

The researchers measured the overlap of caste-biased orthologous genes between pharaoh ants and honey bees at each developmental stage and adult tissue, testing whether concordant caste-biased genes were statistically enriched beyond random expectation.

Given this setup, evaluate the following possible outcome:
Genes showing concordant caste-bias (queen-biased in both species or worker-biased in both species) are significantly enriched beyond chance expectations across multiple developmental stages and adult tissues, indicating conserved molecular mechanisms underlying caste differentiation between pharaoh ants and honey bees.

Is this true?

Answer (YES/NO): NO